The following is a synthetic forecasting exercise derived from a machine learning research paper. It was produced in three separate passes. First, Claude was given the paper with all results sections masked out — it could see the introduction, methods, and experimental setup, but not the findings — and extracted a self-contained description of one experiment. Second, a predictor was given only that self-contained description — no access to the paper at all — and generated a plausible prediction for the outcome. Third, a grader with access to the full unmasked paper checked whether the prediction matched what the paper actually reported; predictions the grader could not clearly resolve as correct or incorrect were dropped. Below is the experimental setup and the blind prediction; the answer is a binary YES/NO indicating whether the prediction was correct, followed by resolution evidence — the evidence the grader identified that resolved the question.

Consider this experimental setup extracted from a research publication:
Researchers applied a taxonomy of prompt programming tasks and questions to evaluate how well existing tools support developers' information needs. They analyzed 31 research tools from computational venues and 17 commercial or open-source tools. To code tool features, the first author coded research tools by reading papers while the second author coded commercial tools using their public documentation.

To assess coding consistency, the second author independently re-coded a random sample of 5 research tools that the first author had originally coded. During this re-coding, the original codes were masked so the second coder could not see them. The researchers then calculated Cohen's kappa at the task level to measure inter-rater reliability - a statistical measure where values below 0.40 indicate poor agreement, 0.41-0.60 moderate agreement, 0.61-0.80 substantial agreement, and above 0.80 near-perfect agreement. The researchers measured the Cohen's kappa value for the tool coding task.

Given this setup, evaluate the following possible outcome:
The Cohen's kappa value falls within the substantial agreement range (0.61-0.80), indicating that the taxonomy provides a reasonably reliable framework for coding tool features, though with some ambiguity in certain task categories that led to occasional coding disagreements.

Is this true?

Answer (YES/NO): YES